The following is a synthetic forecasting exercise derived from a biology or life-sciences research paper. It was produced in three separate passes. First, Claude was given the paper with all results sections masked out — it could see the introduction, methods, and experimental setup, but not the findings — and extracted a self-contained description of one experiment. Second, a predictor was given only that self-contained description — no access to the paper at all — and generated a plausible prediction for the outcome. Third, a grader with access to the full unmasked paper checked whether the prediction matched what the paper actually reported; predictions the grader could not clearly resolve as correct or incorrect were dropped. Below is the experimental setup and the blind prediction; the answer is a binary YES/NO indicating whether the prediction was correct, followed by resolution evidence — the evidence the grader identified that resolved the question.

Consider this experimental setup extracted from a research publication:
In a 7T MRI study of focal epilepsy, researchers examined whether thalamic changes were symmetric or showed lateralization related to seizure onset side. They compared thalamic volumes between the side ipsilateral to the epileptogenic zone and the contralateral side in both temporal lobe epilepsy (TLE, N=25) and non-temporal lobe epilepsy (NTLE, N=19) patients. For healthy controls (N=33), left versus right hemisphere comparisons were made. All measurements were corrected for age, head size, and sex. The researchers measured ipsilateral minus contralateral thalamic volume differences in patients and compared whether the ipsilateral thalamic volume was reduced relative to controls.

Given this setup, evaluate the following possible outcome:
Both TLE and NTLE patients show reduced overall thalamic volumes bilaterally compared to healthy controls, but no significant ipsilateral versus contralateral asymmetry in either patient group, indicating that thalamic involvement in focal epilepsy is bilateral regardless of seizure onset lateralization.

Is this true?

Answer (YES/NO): YES